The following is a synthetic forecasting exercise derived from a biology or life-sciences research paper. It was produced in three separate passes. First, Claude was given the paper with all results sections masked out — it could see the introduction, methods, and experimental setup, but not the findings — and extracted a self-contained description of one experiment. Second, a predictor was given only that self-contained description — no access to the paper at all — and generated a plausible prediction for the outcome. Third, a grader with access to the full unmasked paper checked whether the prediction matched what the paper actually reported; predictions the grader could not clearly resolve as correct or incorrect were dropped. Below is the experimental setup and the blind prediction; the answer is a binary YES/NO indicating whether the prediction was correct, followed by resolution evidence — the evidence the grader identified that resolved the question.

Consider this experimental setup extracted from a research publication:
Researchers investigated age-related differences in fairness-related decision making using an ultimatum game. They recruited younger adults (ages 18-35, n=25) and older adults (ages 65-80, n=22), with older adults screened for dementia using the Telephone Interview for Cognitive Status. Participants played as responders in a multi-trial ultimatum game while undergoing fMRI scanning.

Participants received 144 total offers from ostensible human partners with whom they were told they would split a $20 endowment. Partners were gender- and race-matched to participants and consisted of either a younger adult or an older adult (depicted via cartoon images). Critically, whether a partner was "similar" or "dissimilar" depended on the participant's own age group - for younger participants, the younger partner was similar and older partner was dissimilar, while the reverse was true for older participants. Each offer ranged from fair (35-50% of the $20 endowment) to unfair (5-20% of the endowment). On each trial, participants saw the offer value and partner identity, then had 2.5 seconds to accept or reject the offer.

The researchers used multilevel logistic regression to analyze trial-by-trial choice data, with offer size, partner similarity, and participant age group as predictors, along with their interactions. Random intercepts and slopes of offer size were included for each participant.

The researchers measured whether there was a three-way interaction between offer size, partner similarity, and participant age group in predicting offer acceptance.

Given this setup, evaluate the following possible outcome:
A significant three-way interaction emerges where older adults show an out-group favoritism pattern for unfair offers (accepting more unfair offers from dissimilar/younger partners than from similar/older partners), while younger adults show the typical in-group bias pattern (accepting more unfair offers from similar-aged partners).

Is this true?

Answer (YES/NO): NO